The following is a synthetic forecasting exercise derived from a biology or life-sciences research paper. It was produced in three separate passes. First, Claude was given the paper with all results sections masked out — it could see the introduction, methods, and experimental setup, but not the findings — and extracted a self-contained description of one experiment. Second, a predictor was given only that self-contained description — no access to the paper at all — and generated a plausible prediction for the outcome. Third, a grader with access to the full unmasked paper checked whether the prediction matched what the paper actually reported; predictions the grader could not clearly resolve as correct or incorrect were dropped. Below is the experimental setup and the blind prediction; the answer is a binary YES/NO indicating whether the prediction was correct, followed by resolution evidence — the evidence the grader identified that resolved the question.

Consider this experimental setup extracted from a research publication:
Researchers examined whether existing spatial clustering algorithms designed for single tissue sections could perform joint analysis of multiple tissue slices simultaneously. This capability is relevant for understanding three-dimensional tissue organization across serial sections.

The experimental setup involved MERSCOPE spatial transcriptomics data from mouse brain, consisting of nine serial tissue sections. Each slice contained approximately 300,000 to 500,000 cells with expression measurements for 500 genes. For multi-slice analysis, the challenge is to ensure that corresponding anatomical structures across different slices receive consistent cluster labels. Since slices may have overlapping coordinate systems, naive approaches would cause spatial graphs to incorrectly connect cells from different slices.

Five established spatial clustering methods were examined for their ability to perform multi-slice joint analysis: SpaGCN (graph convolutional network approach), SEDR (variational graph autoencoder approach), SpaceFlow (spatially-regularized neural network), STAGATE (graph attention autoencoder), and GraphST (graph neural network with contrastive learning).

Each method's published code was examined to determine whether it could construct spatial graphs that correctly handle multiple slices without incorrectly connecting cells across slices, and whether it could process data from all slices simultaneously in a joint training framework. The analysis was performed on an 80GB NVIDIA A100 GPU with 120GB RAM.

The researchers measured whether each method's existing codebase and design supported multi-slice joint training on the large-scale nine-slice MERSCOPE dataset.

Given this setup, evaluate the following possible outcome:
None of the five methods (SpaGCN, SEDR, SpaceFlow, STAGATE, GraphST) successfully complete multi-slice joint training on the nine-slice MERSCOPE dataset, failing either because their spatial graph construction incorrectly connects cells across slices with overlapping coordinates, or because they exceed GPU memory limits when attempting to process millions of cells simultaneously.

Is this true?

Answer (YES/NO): NO